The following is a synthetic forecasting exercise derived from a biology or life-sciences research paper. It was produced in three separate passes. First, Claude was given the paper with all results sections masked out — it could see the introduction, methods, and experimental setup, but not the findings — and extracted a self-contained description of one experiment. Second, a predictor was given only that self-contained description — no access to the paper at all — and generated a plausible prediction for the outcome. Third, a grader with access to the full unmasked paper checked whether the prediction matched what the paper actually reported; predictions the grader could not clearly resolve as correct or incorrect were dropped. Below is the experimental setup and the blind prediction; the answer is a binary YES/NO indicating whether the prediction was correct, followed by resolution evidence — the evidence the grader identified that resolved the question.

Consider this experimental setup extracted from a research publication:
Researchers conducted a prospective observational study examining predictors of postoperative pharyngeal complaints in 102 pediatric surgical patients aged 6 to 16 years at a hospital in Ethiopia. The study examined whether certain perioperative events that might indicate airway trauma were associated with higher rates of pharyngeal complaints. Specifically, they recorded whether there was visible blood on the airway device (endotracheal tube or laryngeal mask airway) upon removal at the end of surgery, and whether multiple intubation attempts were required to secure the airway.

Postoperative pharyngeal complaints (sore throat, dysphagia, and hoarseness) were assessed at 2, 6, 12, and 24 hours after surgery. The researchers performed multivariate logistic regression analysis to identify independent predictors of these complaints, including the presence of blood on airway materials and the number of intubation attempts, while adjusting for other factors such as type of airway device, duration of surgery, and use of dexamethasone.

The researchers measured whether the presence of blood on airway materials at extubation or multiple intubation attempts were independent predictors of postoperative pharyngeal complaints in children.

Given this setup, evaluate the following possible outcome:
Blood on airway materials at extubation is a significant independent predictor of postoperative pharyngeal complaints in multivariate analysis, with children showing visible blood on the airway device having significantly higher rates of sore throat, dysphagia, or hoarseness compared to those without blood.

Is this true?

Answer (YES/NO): NO